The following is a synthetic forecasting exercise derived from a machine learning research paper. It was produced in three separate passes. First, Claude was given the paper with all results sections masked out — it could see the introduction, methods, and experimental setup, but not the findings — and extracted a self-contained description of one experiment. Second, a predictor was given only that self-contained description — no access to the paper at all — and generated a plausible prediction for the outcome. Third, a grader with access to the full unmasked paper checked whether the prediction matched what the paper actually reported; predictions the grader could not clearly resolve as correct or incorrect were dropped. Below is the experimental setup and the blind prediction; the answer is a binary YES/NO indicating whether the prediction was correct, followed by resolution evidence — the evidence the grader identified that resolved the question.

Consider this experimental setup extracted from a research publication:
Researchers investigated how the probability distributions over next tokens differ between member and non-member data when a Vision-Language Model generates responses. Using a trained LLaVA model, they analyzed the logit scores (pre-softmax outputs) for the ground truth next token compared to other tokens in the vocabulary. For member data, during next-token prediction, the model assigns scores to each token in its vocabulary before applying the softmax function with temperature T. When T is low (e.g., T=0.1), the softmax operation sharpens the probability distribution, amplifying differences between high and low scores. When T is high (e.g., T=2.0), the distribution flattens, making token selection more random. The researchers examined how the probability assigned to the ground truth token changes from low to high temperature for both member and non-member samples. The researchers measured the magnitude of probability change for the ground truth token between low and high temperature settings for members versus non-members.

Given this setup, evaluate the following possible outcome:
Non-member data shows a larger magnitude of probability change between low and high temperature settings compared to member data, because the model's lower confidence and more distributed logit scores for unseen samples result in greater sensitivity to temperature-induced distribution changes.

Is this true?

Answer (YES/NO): NO